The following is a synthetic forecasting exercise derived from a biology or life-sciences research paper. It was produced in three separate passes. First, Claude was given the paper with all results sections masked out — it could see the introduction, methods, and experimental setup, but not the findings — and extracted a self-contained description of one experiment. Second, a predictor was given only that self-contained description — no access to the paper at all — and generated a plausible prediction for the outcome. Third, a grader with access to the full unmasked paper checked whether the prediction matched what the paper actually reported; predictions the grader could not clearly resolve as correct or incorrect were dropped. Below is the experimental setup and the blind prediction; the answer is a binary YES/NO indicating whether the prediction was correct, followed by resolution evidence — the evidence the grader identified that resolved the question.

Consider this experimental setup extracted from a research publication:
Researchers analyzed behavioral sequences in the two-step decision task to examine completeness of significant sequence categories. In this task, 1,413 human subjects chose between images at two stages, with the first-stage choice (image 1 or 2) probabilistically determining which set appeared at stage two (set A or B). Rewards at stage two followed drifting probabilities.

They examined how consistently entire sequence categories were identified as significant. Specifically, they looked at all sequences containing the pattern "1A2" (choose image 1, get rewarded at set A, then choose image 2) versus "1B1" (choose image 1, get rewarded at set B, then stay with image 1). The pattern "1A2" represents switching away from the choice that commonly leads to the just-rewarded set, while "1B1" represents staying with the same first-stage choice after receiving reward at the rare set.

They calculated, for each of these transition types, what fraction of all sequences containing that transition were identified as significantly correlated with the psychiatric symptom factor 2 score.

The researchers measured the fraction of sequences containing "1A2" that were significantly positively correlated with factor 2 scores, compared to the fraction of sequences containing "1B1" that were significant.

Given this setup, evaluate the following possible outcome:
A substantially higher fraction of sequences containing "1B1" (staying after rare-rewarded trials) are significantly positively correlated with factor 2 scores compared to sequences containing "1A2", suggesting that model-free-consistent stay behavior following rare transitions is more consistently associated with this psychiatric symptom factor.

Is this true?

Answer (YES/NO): NO